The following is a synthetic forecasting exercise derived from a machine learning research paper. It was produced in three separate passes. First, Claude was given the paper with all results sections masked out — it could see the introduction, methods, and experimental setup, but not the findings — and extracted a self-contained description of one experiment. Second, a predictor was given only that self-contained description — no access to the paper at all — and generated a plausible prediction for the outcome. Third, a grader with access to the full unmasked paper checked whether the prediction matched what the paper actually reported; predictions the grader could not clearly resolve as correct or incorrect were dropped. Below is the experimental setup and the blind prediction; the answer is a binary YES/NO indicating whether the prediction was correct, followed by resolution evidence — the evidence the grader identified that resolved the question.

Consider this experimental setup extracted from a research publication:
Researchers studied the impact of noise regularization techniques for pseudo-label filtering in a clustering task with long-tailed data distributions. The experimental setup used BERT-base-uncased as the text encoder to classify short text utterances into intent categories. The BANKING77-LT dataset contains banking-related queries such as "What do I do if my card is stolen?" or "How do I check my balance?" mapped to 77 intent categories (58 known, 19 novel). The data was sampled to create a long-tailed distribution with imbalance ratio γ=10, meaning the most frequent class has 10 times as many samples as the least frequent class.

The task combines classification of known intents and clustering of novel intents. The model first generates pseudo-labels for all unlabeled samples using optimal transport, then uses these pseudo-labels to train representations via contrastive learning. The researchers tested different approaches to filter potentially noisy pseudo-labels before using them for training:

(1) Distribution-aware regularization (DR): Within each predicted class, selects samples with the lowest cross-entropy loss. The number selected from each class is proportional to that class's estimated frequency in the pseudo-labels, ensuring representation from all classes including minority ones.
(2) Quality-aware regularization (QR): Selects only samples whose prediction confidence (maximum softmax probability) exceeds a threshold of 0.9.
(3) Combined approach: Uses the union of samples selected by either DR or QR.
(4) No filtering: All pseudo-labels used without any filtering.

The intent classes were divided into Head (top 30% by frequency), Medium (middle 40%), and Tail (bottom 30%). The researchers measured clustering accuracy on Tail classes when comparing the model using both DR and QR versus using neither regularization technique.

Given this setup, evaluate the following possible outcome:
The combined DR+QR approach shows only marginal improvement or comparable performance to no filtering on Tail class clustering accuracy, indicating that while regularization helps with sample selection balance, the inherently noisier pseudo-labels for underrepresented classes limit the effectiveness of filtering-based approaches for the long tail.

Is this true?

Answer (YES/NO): NO